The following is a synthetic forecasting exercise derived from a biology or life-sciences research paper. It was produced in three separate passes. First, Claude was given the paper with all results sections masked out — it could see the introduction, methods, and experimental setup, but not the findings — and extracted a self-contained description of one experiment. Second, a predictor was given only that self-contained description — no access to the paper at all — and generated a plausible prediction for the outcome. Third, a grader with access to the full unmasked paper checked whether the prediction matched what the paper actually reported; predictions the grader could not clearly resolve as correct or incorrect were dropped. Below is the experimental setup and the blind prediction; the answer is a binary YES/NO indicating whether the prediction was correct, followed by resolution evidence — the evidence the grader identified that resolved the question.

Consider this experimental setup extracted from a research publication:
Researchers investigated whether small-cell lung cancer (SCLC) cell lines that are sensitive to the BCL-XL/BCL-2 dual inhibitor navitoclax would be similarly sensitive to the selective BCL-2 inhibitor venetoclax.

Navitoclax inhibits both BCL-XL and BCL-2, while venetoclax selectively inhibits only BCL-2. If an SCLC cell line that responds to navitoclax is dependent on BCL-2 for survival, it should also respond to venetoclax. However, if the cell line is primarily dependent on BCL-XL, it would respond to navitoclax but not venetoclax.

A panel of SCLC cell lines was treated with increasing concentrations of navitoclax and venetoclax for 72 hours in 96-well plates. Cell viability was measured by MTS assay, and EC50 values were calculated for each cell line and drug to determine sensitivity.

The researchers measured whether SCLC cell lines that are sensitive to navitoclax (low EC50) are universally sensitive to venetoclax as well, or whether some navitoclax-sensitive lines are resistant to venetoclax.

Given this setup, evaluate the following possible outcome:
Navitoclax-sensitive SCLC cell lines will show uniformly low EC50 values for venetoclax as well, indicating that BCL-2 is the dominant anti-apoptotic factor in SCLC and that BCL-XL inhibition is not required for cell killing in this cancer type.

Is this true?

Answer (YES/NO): NO